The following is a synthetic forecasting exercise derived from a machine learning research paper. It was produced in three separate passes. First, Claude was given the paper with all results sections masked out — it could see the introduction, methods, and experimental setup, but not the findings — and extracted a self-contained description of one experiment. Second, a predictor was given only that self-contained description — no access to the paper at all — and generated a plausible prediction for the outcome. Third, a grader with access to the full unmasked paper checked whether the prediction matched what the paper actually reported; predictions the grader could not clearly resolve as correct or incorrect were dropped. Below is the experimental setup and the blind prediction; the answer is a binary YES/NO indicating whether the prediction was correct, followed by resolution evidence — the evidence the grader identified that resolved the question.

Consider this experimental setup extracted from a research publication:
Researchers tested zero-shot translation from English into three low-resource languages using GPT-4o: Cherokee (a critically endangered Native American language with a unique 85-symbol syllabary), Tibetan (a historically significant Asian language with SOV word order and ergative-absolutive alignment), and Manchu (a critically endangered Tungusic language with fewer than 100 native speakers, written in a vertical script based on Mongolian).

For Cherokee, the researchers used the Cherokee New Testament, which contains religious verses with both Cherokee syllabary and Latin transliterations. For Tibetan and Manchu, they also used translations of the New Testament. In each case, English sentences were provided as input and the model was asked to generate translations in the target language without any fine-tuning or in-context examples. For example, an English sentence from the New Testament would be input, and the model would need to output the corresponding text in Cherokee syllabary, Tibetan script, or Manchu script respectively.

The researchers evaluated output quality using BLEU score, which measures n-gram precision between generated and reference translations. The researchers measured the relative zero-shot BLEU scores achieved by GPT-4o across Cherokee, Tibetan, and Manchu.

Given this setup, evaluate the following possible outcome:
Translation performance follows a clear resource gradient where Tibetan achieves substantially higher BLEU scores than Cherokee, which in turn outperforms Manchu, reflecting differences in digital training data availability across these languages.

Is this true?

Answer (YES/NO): NO